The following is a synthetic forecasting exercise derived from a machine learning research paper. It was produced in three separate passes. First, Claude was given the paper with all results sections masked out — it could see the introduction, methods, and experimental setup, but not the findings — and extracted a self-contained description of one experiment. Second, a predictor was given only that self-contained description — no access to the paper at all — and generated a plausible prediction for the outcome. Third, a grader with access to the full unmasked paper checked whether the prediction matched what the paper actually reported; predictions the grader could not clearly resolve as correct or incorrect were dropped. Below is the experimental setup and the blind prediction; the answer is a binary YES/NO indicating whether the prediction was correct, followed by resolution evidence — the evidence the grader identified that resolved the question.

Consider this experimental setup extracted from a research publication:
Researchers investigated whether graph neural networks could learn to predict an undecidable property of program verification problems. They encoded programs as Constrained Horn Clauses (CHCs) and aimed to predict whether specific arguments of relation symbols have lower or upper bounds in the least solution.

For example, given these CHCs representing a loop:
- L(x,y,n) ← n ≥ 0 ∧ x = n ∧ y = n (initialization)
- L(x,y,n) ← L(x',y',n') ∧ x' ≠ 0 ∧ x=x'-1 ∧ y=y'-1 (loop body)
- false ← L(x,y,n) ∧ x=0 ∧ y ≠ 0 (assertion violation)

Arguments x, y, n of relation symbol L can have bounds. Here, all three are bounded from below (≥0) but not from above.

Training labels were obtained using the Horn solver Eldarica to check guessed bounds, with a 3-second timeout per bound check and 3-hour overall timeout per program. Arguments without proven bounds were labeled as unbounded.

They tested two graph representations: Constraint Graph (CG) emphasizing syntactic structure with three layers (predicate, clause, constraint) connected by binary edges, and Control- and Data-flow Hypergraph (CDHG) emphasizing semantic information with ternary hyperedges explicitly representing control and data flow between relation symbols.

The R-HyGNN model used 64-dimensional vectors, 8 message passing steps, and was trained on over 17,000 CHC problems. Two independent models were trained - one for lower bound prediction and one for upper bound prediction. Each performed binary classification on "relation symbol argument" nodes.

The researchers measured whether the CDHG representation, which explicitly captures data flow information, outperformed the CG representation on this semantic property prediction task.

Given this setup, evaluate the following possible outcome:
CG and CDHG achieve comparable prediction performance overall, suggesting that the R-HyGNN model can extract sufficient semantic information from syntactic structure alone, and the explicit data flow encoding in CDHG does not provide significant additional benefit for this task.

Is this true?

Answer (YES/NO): NO